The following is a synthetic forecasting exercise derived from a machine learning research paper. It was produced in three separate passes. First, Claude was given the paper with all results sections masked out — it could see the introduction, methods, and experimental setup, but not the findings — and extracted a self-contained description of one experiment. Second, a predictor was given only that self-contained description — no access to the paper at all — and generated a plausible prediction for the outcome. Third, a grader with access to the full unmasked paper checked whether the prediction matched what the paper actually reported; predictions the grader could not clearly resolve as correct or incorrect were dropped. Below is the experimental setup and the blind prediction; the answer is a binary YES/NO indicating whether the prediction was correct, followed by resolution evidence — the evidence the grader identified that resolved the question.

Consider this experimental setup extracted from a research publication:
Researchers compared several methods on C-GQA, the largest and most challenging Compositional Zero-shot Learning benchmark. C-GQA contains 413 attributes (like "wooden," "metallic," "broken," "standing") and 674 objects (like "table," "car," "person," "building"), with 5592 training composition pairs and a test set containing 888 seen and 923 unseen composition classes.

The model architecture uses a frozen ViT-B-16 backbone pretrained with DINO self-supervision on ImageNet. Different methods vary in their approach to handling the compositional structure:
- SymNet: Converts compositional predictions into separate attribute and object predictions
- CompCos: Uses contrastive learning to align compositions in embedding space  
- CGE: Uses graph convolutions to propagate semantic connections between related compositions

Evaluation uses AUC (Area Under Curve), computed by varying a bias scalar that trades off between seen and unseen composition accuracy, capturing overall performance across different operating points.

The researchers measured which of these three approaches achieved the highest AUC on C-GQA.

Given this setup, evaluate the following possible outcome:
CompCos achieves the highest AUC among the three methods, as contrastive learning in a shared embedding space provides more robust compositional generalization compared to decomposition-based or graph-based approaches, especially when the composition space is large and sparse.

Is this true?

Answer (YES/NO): NO